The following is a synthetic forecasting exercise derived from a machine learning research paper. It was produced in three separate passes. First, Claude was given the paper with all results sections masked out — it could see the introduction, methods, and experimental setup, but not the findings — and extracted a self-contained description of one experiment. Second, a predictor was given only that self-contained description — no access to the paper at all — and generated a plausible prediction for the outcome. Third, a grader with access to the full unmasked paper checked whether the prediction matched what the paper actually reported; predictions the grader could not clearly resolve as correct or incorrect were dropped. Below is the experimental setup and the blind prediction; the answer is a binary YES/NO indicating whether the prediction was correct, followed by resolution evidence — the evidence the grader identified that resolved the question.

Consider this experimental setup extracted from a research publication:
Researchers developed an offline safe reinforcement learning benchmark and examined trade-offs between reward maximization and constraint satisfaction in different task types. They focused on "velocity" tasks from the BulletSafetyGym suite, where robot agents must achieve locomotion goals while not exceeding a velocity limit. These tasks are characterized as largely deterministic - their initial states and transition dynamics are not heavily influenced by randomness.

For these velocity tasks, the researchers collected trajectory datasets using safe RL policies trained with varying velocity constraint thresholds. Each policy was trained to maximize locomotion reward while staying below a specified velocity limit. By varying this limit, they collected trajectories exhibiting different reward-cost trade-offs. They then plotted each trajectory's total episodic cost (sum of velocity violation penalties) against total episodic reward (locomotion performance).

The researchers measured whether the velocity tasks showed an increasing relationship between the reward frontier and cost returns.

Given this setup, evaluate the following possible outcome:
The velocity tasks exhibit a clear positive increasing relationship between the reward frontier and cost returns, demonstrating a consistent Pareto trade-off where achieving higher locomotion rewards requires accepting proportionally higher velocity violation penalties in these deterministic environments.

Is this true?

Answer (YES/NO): YES